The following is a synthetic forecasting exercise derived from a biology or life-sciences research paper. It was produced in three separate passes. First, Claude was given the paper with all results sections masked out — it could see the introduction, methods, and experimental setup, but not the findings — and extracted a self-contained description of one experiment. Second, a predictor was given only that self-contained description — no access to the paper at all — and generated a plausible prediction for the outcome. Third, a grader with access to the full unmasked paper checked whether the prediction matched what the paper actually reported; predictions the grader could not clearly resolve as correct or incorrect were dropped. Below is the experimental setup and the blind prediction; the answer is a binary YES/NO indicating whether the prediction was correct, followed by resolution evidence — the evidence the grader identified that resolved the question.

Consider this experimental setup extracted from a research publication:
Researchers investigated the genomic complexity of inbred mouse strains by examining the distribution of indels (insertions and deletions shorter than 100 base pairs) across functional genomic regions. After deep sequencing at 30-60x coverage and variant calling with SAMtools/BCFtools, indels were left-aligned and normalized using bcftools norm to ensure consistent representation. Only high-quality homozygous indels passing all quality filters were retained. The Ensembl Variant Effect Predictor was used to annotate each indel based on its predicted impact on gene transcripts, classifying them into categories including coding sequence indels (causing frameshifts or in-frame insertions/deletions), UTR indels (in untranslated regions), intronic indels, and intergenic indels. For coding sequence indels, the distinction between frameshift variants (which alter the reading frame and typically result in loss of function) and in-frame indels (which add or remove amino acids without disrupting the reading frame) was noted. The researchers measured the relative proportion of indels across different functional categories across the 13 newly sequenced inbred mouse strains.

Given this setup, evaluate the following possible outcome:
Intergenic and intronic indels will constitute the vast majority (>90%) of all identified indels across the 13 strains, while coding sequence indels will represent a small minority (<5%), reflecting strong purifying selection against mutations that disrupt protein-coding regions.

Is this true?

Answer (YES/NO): NO